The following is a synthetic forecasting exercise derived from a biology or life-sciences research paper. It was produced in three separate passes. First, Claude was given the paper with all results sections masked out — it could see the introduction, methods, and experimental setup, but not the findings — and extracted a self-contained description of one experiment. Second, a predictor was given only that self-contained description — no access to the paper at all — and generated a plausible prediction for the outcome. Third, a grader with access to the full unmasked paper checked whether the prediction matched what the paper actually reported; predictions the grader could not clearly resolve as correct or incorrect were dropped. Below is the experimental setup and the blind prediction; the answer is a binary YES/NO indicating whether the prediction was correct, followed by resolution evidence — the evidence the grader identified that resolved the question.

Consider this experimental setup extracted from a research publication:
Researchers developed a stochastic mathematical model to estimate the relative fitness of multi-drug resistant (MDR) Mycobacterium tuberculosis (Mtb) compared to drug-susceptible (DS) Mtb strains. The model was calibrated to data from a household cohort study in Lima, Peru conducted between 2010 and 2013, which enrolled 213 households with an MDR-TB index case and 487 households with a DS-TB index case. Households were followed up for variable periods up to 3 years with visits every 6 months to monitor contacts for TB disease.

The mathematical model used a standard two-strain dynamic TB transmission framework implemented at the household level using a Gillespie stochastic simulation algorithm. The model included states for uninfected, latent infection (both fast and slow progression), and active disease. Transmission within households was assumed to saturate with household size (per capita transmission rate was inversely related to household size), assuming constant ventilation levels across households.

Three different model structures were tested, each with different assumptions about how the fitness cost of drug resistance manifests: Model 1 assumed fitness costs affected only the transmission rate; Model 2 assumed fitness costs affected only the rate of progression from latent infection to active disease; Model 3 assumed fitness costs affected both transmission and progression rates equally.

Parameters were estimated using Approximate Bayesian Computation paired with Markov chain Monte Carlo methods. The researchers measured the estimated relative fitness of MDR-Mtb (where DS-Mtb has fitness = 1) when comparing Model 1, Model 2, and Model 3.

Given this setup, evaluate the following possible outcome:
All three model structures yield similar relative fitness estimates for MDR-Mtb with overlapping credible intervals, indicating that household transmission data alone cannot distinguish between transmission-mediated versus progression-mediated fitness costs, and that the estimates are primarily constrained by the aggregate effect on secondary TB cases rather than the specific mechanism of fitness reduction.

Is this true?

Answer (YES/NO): NO